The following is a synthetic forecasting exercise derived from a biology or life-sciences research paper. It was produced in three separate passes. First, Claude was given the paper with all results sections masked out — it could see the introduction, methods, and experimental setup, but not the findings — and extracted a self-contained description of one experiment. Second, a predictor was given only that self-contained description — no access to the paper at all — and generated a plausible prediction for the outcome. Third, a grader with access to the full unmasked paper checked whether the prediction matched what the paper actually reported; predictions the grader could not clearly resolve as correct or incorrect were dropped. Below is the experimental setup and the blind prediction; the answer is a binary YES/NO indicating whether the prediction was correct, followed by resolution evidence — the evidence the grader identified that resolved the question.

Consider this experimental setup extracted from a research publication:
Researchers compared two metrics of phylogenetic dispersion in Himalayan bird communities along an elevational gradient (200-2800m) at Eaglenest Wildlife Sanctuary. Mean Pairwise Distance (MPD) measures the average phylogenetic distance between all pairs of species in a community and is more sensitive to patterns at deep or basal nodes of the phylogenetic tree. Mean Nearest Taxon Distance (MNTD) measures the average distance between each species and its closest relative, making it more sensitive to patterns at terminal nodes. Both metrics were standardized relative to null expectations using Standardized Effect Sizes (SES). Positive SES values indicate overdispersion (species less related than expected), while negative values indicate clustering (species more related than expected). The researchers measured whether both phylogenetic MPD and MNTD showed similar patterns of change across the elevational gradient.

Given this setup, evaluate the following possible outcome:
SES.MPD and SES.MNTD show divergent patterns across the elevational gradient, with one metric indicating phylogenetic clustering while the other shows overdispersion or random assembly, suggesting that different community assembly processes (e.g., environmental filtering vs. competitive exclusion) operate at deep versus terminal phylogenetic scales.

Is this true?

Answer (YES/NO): YES